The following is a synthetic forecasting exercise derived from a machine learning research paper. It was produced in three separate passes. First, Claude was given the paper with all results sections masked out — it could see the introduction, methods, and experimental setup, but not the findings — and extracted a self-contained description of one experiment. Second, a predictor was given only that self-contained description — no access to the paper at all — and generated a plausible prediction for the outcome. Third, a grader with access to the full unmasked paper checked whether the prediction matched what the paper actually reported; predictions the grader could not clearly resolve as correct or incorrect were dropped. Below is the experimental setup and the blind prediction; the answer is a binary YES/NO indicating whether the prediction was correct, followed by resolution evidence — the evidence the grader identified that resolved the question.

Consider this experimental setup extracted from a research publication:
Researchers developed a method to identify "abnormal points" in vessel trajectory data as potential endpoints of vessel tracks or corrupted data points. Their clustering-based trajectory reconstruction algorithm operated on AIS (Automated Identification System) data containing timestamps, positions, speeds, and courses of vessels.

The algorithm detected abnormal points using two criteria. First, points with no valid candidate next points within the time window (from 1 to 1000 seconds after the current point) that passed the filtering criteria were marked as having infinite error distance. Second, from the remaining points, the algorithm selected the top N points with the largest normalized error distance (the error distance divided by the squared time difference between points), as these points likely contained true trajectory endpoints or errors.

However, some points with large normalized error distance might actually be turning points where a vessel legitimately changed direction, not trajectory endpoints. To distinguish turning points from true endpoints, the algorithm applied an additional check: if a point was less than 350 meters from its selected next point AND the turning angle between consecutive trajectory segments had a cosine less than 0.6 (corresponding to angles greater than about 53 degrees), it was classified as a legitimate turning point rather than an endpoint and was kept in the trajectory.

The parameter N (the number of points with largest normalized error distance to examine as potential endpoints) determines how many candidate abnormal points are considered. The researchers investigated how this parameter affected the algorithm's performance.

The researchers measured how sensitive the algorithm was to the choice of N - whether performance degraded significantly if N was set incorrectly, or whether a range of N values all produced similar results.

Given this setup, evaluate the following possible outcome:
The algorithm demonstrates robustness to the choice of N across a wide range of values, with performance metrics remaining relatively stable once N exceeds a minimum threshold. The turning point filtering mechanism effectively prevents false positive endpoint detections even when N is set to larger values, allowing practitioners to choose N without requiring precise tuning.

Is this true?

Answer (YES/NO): YES